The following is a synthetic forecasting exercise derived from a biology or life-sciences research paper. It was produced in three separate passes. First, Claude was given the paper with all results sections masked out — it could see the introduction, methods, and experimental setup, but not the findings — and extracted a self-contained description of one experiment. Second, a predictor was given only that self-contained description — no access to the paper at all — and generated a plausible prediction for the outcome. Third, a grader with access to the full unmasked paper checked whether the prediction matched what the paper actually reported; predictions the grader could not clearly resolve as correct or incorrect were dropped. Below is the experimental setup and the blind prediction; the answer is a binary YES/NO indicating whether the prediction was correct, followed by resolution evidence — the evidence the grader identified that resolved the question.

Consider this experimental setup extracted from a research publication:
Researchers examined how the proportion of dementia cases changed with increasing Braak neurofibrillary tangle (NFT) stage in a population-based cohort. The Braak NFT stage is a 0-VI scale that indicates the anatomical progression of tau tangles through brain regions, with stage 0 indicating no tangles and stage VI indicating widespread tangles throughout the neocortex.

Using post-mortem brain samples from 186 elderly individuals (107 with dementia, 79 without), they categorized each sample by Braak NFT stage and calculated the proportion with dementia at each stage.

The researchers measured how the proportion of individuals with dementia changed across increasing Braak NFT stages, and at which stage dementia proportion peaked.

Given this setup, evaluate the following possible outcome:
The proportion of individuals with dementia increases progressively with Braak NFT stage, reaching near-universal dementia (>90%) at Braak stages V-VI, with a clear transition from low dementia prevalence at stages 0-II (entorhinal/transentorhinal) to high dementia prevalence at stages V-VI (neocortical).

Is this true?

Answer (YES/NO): NO